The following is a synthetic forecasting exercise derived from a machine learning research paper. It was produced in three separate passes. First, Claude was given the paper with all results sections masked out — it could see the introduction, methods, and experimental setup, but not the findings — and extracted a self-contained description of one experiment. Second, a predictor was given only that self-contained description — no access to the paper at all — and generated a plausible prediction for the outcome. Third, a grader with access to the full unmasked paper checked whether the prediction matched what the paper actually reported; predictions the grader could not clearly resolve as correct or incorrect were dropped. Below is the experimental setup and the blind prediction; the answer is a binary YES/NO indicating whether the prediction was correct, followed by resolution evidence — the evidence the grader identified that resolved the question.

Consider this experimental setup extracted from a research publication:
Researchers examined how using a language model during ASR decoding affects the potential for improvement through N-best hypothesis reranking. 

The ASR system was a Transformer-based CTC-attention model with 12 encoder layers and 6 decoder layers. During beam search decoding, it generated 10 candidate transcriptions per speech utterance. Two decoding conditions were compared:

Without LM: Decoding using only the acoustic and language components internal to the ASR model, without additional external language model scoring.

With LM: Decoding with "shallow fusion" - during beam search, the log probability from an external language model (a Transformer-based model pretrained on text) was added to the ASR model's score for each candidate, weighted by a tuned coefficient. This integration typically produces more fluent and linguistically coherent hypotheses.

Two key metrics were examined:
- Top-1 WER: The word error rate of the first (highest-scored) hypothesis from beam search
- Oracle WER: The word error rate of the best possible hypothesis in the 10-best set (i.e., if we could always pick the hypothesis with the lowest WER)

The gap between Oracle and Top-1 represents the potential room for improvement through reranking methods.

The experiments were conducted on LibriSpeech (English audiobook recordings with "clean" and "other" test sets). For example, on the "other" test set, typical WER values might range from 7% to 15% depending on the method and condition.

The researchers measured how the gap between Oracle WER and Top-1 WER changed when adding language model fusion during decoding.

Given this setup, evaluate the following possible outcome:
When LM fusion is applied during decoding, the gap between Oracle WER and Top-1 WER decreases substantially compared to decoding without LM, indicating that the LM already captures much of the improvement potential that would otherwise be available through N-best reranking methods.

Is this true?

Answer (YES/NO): YES